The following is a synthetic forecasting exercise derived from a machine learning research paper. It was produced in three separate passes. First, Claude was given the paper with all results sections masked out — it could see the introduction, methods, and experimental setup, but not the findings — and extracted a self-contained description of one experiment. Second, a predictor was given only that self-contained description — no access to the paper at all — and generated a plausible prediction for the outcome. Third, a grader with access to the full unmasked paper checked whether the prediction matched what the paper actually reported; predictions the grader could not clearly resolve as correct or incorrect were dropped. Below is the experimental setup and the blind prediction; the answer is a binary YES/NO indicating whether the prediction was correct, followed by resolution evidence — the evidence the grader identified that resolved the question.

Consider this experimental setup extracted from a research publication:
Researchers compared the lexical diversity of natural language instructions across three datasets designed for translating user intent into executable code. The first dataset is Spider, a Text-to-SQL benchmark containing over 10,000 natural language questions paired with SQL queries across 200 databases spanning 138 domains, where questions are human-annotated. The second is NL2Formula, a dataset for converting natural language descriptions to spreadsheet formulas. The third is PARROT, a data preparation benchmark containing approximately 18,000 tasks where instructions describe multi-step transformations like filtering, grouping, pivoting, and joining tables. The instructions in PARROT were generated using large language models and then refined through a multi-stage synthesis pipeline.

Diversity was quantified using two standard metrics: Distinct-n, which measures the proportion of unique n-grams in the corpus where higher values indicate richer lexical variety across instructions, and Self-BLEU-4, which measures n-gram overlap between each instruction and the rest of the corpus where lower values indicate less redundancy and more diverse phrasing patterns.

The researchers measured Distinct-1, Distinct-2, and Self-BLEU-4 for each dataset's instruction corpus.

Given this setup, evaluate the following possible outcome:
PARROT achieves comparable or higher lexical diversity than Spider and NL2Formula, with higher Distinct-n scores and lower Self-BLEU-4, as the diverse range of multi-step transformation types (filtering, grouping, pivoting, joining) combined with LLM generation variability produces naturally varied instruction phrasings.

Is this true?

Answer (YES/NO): YES